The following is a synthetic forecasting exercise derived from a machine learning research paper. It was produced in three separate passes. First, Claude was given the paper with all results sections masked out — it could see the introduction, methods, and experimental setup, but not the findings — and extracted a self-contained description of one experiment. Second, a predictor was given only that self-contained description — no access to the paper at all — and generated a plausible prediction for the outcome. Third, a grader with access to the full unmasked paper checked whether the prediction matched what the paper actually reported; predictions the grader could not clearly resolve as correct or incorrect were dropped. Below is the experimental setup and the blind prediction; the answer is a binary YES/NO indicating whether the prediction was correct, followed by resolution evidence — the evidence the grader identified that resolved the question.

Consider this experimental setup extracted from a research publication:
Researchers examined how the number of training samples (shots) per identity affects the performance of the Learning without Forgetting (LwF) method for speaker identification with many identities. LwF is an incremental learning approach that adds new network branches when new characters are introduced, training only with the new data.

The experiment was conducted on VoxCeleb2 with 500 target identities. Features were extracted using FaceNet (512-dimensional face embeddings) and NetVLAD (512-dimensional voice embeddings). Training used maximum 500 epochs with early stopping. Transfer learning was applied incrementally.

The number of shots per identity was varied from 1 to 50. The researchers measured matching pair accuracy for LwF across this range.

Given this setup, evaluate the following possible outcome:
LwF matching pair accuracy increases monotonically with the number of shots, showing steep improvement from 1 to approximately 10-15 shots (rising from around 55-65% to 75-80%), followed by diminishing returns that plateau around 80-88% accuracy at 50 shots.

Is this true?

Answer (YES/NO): NO